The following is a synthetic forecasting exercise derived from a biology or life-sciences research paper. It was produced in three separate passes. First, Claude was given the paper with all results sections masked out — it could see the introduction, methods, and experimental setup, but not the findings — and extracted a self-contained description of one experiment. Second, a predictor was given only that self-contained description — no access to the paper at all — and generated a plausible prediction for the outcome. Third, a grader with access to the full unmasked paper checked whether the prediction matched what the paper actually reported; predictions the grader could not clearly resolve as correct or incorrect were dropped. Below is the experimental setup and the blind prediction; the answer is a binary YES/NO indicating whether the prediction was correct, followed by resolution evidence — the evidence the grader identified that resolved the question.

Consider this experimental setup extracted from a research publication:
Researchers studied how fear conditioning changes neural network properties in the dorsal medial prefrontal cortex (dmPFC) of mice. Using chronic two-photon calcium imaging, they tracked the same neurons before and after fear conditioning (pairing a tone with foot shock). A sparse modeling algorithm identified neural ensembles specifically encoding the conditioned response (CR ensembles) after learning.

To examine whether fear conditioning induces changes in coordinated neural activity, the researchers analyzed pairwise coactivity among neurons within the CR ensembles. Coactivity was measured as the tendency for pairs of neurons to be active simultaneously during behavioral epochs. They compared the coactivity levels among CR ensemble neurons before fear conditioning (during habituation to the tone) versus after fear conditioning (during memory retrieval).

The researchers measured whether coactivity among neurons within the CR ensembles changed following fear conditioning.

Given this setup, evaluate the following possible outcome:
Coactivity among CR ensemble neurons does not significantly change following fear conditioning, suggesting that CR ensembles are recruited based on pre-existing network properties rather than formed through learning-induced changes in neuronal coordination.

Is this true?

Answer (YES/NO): NO